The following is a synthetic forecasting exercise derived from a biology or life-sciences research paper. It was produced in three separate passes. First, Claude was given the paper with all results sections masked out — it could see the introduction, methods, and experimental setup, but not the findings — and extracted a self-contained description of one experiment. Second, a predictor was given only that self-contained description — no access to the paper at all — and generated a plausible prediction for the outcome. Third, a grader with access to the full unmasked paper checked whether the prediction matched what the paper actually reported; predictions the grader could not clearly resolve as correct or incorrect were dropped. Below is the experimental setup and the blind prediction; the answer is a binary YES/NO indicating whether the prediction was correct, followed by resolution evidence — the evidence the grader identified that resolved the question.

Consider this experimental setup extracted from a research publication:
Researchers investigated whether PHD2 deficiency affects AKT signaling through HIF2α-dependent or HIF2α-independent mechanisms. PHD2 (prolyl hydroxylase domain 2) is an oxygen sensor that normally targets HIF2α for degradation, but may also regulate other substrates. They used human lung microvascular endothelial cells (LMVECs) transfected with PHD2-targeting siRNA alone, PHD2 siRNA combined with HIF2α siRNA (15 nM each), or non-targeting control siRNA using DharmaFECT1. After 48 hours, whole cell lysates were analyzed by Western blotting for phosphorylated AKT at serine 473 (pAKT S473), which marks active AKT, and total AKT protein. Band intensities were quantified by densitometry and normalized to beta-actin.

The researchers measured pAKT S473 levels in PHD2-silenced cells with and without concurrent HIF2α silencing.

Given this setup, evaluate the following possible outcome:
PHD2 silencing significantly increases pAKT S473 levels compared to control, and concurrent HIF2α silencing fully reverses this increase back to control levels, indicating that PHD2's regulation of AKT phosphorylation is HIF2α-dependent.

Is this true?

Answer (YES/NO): NO